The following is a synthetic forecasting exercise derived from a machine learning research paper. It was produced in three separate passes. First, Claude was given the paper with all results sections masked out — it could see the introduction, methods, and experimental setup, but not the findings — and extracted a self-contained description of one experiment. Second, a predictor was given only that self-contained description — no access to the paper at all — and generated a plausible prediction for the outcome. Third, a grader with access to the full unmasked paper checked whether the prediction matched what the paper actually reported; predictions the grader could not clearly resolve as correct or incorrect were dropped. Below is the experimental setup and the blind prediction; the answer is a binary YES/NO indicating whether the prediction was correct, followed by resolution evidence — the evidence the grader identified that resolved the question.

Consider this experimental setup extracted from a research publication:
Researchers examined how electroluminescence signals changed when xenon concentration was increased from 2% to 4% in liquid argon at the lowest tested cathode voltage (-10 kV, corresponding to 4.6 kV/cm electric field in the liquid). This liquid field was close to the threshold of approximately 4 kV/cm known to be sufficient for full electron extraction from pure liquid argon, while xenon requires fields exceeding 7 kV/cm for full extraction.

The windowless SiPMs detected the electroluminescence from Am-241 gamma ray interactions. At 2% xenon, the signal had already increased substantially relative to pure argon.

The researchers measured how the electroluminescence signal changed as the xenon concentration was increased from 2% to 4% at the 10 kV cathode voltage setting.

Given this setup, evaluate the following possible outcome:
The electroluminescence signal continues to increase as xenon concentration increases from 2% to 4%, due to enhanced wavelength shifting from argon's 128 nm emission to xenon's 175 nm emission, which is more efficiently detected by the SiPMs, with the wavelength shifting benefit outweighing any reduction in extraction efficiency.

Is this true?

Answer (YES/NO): NO